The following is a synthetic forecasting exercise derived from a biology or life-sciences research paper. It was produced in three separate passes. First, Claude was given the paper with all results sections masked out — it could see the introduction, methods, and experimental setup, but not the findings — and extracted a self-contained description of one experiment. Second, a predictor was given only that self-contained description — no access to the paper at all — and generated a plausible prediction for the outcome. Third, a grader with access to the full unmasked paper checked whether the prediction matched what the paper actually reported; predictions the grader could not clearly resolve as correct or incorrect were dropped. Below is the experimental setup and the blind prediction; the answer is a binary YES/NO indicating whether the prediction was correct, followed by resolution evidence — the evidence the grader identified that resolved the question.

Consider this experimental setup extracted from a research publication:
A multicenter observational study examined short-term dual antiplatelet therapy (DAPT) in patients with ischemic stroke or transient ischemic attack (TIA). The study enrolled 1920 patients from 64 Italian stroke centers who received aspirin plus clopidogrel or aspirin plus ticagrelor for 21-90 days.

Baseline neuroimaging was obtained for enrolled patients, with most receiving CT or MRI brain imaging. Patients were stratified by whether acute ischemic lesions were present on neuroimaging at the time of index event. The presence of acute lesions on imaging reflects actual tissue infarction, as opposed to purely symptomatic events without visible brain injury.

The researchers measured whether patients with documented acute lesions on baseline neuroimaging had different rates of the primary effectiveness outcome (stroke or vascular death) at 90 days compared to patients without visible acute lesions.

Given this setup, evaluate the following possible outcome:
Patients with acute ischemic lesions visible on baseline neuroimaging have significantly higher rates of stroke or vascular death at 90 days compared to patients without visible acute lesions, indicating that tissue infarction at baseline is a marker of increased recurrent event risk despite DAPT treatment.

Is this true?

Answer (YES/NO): NO